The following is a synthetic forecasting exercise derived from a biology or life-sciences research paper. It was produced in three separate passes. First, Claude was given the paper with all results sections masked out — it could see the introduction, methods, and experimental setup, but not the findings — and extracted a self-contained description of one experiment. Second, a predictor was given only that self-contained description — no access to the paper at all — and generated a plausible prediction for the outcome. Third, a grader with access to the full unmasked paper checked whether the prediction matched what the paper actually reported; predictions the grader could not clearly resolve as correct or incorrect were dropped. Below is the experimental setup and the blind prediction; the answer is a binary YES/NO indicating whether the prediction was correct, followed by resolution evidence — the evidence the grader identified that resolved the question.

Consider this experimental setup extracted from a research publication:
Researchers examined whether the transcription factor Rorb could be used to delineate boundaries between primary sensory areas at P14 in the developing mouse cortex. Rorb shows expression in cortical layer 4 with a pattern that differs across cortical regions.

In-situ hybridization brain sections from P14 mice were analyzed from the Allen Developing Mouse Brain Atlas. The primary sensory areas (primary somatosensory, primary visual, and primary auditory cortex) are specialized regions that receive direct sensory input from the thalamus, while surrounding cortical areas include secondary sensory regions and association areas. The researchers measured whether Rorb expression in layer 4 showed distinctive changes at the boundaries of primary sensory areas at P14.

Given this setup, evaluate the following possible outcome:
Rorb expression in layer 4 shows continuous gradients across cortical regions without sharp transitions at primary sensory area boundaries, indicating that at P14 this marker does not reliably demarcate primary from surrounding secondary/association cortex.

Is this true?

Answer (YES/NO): NO